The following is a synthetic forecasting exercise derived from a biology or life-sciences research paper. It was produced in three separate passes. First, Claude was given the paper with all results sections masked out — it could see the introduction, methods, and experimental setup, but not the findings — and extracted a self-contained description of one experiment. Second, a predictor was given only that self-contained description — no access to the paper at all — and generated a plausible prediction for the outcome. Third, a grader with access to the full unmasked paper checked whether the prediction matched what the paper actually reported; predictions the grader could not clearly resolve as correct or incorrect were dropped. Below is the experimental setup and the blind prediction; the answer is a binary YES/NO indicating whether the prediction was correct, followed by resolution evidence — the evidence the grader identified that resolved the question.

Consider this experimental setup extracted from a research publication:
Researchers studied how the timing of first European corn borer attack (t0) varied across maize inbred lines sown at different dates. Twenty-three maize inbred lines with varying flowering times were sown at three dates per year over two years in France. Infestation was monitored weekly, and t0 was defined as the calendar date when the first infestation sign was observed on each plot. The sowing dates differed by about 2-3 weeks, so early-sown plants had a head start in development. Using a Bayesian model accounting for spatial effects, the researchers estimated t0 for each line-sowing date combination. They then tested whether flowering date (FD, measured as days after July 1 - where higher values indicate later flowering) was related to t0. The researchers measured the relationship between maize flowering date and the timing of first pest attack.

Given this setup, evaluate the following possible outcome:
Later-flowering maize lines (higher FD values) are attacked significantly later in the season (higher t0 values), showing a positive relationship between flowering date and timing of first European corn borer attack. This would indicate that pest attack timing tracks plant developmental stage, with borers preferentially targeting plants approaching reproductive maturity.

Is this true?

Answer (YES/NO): NO